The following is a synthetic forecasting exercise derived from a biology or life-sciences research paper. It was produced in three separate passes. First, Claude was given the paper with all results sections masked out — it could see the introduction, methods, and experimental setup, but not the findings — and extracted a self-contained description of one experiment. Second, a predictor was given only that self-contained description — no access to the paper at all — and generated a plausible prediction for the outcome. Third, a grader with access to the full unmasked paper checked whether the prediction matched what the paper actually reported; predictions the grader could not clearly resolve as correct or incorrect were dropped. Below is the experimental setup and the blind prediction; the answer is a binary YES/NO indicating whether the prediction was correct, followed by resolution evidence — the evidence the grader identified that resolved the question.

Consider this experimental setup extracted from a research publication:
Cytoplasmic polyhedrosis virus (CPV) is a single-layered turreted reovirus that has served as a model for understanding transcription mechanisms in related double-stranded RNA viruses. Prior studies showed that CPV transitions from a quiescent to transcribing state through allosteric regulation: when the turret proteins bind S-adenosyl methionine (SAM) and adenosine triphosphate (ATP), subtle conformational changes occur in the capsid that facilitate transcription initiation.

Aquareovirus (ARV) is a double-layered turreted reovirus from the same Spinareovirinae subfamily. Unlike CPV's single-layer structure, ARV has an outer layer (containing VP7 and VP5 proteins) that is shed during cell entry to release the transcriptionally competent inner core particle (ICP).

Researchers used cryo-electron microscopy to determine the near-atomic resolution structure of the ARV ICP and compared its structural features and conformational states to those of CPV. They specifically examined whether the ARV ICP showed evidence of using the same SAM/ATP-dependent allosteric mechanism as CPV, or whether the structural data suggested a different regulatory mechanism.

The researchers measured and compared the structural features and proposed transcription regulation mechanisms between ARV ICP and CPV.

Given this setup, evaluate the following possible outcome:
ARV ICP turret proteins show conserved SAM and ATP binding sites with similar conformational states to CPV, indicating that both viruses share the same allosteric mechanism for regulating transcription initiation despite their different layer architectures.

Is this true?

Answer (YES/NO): NO